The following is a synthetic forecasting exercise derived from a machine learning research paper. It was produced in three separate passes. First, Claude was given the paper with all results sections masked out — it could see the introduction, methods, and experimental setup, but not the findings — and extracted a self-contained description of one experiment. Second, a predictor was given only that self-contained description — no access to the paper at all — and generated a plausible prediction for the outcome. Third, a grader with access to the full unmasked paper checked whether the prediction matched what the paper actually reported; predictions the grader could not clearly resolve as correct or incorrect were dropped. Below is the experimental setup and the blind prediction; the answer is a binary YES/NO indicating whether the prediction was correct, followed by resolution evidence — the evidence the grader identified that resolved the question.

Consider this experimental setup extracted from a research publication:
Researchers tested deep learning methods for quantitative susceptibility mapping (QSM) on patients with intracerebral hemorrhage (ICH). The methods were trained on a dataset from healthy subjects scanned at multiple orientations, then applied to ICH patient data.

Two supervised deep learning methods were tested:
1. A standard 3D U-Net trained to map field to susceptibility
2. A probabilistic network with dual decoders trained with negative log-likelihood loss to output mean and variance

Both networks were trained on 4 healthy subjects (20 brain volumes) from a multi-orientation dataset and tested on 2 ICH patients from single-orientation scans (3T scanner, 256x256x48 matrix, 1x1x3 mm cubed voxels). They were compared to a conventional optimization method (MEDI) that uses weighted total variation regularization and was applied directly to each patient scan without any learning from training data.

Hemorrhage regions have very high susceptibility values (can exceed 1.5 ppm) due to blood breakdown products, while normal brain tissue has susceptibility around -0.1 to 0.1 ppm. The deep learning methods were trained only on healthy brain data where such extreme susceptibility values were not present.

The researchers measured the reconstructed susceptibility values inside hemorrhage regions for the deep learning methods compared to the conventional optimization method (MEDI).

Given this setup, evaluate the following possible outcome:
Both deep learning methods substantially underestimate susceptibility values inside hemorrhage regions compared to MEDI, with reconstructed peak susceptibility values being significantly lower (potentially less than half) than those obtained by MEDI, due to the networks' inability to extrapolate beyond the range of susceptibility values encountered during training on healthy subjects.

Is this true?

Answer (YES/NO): YES